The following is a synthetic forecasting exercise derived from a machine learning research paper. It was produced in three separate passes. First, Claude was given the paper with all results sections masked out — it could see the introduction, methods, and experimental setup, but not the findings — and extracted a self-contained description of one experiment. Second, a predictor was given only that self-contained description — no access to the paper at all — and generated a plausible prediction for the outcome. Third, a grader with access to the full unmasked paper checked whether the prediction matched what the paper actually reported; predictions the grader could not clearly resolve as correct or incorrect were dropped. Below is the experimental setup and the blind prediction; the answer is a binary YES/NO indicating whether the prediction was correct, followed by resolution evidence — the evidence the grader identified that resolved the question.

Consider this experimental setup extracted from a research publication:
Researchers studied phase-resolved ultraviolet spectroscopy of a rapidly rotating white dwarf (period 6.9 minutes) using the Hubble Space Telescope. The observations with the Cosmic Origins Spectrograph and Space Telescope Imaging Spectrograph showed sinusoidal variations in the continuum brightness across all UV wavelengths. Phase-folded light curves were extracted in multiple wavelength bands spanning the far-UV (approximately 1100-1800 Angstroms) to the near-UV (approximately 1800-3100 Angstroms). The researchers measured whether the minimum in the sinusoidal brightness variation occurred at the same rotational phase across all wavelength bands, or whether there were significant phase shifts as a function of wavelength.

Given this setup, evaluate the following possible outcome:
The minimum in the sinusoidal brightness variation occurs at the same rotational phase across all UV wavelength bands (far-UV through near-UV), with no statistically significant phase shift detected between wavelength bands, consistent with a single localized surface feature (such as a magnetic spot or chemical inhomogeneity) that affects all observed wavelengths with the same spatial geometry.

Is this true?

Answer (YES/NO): NO